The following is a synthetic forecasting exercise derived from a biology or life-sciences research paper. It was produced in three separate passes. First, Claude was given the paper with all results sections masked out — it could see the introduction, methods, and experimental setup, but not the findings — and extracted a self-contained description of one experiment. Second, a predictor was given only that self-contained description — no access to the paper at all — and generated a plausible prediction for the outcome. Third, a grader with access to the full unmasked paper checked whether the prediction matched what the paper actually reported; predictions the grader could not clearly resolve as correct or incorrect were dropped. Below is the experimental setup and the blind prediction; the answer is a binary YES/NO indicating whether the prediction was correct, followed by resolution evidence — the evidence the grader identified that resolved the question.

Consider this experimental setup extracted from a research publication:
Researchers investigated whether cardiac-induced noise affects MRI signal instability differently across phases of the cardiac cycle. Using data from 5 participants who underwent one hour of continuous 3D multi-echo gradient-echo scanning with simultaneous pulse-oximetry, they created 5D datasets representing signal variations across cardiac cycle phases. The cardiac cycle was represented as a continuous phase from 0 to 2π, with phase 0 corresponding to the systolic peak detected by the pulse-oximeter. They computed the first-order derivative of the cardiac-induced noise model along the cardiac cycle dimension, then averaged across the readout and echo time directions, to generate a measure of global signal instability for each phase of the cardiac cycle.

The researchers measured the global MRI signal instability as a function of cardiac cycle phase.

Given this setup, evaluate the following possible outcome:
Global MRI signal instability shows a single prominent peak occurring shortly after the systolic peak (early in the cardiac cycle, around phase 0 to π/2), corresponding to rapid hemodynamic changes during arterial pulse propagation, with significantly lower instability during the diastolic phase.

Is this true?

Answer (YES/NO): NO